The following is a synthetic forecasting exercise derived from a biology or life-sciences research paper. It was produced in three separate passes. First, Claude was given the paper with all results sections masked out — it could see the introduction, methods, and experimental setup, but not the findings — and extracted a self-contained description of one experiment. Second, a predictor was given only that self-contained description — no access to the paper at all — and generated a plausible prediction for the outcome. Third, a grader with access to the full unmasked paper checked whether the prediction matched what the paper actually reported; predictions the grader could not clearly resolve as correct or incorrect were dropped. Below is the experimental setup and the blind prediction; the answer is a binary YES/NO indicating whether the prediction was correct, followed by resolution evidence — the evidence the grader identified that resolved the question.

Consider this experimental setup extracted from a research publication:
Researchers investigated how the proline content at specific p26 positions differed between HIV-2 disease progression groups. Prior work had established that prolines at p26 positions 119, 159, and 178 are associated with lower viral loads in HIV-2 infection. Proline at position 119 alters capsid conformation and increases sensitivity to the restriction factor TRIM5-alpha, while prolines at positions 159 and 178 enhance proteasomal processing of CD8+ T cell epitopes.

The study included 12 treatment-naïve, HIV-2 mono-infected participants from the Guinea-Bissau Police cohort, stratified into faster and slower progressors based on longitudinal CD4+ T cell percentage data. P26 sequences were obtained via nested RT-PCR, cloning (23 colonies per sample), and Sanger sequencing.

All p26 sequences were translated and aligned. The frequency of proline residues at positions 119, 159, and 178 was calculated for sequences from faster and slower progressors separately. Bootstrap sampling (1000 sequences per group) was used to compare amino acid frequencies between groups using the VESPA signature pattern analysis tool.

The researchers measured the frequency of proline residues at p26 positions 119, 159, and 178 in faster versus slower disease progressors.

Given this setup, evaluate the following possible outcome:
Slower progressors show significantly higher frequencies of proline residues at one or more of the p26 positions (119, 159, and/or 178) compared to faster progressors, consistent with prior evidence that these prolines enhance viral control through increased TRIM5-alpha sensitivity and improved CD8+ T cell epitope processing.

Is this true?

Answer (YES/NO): YES